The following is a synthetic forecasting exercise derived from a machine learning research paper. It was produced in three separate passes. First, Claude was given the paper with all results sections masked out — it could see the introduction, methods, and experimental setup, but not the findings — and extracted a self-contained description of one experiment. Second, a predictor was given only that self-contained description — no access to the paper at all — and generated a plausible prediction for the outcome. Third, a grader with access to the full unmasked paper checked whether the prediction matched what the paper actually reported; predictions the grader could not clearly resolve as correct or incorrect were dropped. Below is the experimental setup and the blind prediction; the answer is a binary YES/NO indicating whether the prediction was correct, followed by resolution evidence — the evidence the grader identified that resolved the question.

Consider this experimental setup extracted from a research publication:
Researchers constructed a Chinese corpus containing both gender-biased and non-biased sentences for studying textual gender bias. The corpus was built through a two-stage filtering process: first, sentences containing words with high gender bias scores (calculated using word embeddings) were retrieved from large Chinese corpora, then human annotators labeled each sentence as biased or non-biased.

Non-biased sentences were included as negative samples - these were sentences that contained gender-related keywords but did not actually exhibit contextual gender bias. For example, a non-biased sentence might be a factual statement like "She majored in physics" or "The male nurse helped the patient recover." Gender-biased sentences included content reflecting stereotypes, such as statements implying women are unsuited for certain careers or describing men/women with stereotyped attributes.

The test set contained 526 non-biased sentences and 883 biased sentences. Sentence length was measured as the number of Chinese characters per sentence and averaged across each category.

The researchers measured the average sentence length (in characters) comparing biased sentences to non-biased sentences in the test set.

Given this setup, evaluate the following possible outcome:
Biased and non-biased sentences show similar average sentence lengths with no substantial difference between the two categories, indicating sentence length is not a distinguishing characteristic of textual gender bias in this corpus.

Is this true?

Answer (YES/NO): NO